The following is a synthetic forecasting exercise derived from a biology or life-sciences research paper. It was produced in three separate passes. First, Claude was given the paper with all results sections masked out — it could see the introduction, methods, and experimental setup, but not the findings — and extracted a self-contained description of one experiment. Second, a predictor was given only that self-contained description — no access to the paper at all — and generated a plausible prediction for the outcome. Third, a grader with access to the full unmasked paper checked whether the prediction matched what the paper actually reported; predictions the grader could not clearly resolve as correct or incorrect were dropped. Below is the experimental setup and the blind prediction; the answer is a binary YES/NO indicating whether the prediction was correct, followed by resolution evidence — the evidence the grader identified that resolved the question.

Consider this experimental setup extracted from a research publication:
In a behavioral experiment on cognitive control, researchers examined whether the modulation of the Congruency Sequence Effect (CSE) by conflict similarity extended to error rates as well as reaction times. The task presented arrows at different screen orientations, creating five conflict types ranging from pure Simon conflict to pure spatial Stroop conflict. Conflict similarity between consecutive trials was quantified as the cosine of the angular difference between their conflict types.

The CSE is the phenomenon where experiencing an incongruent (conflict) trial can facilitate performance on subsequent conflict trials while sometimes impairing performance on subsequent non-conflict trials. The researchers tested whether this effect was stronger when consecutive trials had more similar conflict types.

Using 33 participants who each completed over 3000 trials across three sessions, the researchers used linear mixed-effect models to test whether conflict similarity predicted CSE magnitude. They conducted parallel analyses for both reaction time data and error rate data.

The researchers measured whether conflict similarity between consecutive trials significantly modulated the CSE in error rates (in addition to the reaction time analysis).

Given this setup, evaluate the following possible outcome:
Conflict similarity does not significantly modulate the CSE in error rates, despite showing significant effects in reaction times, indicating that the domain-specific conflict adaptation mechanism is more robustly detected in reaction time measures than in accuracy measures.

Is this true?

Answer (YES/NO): NO